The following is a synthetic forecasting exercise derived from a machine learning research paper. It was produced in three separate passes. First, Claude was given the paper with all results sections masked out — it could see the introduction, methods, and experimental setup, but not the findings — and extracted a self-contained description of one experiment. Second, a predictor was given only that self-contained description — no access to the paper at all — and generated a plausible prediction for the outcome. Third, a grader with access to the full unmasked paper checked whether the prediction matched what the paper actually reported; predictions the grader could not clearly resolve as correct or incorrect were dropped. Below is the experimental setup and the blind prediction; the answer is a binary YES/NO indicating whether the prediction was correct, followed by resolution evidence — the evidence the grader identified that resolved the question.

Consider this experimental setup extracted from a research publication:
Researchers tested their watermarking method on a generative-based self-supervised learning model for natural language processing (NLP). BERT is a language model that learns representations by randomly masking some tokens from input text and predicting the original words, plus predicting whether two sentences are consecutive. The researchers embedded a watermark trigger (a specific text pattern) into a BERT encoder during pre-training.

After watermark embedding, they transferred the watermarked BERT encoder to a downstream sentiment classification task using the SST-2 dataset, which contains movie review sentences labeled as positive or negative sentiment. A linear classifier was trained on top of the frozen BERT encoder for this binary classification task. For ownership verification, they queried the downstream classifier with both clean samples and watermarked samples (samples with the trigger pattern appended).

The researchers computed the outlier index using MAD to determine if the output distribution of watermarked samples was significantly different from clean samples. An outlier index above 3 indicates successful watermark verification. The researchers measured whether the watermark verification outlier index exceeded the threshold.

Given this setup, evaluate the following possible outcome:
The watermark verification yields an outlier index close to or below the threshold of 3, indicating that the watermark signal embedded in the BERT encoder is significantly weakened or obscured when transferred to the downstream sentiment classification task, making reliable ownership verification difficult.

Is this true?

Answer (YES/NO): NO